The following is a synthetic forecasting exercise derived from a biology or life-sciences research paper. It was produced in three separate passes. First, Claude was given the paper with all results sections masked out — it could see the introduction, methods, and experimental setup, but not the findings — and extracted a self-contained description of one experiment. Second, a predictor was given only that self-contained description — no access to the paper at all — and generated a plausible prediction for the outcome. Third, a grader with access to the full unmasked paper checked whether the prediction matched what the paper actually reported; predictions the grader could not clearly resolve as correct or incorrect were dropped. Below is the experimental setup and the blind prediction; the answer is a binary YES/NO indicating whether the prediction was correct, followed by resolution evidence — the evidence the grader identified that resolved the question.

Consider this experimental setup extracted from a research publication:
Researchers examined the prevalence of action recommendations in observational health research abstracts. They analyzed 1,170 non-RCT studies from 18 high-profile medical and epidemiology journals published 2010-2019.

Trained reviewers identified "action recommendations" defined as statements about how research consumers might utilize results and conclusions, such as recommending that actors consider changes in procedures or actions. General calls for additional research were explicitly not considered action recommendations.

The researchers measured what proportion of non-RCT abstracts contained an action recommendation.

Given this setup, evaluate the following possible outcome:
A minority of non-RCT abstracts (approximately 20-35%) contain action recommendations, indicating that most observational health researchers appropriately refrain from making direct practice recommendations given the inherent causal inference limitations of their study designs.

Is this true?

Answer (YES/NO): YES